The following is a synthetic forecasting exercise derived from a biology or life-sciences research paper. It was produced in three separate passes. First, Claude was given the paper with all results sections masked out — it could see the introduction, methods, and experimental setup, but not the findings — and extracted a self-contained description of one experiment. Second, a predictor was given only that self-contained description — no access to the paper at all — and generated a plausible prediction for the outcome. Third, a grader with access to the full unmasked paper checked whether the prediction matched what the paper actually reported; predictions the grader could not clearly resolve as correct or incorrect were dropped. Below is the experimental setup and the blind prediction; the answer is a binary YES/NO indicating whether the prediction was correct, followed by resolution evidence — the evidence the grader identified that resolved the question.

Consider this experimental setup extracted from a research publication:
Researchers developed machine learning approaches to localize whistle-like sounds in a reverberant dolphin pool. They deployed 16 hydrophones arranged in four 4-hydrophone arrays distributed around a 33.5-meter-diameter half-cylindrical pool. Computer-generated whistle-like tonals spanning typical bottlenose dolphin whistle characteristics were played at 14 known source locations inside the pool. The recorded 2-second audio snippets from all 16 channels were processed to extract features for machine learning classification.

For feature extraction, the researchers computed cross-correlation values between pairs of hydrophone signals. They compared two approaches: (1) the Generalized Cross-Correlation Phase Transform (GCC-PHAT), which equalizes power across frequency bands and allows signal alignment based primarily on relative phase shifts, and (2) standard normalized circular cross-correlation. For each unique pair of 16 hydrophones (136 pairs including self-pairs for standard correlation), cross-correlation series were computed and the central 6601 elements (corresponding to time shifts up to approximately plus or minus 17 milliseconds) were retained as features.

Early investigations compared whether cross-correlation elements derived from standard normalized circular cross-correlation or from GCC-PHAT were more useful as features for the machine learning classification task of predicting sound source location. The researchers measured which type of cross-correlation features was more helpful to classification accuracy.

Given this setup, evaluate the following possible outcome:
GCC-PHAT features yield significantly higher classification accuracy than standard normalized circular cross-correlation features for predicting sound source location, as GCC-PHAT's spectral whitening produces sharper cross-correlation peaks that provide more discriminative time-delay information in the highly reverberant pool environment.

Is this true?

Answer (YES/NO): NO